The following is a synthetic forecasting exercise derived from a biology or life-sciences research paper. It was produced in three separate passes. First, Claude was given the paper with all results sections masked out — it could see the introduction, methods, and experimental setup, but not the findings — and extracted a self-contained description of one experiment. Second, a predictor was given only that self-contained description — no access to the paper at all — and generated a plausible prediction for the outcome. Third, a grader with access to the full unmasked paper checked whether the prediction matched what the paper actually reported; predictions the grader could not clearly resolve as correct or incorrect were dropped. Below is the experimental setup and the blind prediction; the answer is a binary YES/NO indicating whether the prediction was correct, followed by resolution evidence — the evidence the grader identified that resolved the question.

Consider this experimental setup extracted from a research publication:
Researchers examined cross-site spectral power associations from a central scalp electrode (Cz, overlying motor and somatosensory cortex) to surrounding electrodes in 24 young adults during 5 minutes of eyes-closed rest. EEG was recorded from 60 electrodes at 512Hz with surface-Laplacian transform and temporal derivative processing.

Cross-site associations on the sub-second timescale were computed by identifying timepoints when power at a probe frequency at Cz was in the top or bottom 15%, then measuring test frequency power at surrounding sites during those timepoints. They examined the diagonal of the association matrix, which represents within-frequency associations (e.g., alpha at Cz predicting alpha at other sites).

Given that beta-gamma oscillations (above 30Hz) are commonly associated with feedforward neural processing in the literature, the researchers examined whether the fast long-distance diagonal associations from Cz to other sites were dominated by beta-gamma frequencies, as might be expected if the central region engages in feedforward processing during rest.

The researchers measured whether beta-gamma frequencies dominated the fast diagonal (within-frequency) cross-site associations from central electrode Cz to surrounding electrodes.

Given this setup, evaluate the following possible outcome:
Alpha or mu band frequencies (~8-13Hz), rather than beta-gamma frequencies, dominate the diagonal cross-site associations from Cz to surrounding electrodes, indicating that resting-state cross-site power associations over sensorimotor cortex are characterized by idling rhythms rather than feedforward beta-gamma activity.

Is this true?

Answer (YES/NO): YES